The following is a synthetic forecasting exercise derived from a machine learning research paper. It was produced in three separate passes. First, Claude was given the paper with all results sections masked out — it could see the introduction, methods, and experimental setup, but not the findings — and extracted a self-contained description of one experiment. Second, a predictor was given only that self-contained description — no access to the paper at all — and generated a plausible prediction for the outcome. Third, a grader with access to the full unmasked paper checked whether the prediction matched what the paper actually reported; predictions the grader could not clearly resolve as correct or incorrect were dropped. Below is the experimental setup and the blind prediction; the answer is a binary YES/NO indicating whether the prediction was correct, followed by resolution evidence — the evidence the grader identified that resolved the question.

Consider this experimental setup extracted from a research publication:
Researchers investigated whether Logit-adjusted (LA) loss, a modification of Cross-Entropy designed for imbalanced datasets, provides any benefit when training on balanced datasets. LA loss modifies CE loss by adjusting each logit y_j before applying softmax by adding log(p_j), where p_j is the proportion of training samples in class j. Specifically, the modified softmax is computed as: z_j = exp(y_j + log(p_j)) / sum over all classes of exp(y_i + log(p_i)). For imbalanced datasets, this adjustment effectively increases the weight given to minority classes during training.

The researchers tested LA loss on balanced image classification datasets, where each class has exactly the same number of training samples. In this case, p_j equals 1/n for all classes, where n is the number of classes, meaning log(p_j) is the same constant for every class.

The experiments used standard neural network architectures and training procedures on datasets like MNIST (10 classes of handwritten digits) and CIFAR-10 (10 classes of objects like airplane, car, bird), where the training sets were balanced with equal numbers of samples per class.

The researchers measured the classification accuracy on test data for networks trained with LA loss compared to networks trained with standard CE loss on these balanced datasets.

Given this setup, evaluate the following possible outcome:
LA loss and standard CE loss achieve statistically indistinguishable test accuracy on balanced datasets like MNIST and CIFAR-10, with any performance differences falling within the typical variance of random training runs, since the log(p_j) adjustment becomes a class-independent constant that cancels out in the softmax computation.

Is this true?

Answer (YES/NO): YES